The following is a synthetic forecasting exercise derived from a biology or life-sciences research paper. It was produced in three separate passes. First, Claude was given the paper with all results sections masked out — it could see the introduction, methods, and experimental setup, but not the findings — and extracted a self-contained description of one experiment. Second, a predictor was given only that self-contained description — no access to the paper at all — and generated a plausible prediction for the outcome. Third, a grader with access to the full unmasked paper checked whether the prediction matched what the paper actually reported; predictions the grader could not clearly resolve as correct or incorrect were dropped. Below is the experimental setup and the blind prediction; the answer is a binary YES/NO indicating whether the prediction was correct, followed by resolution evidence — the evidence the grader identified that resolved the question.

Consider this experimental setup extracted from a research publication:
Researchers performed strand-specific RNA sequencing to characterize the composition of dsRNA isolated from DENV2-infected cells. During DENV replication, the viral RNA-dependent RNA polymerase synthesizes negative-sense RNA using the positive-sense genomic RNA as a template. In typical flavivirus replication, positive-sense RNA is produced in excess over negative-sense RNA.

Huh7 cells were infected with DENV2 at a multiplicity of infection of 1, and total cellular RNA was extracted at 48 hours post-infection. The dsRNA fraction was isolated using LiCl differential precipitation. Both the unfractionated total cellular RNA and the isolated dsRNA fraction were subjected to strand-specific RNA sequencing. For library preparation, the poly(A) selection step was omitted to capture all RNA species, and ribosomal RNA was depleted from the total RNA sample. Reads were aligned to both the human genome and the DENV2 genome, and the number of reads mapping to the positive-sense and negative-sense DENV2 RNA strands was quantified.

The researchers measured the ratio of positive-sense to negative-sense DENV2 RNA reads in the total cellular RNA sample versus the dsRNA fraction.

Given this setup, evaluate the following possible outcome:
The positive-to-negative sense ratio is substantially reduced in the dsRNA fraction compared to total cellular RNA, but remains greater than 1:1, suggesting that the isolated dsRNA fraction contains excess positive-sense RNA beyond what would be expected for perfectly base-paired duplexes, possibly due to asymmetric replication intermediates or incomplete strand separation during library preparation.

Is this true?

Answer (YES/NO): NO